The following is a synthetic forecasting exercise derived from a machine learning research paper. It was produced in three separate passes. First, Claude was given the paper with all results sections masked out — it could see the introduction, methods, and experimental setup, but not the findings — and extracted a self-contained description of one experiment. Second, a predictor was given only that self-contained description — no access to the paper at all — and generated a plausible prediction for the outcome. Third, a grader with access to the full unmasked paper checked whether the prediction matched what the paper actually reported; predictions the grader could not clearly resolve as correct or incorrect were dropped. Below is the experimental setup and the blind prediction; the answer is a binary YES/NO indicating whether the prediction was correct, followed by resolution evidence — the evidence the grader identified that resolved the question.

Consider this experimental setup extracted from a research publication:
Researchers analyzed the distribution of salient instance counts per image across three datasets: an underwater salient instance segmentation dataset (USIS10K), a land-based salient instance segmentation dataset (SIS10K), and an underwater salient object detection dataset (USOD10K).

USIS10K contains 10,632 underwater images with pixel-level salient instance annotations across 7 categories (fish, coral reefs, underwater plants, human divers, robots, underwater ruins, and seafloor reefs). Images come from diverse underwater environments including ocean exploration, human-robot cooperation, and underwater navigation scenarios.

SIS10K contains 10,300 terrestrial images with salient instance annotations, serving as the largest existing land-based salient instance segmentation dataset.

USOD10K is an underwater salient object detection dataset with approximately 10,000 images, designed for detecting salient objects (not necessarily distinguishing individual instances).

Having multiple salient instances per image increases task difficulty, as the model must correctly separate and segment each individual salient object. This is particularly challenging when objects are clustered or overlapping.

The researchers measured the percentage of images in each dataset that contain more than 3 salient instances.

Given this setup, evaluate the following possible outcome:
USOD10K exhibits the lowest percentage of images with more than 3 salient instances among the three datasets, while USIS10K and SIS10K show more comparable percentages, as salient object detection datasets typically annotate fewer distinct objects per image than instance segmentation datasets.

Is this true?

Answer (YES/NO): NO